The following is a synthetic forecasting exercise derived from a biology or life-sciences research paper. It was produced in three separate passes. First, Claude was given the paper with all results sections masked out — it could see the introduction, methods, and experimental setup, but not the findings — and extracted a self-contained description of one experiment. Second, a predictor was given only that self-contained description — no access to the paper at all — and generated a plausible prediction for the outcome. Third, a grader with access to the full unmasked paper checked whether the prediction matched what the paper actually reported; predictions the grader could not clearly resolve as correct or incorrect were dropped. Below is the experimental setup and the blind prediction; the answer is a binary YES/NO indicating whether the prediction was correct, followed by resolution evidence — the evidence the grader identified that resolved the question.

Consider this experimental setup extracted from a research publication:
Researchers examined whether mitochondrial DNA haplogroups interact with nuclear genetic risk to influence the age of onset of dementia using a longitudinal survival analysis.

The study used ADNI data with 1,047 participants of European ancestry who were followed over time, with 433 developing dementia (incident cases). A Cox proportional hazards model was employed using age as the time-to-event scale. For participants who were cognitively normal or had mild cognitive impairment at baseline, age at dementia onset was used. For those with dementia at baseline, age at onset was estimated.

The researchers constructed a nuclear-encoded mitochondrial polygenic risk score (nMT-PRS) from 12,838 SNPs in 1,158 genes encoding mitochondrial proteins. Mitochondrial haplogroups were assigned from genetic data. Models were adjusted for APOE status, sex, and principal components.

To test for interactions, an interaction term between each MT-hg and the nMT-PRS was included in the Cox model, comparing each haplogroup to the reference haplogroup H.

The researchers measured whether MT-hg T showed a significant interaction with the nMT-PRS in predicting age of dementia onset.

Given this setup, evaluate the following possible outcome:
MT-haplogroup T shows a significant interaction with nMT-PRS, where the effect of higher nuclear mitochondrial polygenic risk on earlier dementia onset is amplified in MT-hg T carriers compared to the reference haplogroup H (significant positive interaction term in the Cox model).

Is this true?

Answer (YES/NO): NO